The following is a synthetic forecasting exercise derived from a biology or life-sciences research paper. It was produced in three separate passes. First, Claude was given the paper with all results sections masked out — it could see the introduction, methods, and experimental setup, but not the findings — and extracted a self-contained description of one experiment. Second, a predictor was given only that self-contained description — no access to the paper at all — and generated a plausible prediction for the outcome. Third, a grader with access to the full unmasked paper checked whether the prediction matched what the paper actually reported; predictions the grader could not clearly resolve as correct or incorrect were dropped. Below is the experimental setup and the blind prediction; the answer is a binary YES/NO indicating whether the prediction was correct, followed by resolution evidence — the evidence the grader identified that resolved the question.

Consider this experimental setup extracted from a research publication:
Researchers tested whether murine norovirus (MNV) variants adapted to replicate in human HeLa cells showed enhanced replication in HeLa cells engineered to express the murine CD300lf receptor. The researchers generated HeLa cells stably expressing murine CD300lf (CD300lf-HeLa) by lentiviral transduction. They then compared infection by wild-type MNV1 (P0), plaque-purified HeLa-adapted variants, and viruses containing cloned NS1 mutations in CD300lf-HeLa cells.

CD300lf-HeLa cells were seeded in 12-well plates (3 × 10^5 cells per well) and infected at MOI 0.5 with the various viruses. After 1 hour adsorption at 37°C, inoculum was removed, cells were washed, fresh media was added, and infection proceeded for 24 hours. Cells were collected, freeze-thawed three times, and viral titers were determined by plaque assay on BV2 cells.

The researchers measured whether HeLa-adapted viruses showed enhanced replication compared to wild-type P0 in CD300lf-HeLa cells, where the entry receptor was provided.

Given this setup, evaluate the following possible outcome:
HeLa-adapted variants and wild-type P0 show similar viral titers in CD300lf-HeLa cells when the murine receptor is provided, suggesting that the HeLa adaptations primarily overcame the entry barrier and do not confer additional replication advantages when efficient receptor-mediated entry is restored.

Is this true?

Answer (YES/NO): NO